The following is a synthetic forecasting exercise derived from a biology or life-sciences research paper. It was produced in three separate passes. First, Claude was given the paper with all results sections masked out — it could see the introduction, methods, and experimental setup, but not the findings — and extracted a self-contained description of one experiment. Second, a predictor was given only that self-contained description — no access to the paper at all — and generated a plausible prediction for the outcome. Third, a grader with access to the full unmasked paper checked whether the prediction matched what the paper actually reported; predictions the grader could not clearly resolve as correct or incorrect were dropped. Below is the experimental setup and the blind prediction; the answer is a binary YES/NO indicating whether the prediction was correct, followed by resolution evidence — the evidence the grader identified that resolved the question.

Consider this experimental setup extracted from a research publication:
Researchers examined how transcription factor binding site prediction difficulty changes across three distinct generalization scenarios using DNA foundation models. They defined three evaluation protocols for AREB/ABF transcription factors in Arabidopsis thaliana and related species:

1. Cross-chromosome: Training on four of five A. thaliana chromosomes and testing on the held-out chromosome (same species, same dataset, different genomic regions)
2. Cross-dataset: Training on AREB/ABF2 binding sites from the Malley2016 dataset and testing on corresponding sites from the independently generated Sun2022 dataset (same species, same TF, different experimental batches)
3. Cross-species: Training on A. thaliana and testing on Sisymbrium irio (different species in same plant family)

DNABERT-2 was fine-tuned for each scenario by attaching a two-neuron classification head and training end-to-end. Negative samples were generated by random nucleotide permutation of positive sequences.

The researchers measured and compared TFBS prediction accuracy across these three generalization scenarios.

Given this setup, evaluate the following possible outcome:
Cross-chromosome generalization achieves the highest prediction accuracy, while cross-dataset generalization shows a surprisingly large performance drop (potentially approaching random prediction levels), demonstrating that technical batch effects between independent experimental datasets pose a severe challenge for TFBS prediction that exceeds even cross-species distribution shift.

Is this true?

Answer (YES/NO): NO